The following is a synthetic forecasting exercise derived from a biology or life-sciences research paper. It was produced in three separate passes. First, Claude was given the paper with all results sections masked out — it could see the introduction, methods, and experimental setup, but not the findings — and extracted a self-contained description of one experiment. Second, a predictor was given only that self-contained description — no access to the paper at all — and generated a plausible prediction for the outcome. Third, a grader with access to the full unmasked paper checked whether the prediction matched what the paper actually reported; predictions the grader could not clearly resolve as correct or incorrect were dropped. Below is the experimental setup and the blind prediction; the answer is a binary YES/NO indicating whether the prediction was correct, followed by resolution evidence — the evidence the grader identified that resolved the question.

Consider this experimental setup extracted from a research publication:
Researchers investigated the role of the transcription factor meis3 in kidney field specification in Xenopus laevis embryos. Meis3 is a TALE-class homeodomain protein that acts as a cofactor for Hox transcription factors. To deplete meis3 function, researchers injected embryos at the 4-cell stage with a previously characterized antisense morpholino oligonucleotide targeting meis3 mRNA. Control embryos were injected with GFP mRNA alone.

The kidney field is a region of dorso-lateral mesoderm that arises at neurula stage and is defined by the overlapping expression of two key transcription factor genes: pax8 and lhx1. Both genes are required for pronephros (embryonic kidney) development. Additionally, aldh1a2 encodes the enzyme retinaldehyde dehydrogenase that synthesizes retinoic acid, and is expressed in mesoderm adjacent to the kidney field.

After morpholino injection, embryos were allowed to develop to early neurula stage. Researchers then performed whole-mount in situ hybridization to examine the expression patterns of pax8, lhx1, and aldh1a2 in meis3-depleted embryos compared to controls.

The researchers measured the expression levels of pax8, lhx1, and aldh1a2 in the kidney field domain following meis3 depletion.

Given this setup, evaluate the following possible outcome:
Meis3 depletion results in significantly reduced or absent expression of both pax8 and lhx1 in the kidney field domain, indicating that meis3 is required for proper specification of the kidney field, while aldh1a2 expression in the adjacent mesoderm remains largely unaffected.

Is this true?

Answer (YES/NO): NO